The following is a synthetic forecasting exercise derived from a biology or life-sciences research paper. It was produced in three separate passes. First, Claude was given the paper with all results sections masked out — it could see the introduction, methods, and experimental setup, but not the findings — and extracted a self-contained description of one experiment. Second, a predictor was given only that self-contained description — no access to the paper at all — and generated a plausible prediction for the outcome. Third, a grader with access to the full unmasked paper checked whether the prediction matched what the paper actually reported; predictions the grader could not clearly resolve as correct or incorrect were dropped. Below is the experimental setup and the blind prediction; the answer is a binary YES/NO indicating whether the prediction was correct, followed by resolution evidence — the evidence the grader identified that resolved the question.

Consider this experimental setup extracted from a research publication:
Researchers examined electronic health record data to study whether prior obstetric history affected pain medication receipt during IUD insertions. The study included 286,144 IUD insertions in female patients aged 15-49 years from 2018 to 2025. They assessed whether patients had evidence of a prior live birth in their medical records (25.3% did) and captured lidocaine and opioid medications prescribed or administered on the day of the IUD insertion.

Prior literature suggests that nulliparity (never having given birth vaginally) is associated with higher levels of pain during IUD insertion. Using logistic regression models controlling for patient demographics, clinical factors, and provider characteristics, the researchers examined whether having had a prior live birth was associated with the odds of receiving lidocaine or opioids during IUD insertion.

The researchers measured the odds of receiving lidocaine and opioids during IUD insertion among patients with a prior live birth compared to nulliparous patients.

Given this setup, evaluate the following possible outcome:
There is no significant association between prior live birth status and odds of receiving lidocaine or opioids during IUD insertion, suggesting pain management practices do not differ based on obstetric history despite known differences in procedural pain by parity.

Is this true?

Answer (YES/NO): NO